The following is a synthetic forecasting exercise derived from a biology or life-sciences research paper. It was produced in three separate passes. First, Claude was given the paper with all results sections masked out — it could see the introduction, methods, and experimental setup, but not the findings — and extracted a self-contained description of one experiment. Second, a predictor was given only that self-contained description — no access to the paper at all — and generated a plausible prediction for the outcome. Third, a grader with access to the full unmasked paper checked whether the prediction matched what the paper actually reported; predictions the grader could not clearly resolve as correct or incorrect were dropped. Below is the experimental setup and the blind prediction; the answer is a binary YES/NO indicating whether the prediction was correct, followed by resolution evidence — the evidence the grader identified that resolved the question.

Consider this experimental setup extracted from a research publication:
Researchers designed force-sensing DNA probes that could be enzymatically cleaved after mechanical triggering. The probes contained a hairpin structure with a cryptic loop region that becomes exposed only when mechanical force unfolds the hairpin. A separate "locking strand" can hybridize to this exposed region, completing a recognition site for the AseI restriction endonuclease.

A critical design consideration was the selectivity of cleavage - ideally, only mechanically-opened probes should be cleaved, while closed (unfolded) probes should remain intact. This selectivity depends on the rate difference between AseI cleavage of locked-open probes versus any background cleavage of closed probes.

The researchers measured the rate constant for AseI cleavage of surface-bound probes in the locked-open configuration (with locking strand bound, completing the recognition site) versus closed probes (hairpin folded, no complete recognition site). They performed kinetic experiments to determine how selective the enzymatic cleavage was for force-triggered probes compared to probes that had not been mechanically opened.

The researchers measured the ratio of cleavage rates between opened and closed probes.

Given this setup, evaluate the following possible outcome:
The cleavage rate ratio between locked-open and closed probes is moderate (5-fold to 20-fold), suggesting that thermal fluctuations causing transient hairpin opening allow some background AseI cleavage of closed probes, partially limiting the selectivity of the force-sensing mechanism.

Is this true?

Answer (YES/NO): NO